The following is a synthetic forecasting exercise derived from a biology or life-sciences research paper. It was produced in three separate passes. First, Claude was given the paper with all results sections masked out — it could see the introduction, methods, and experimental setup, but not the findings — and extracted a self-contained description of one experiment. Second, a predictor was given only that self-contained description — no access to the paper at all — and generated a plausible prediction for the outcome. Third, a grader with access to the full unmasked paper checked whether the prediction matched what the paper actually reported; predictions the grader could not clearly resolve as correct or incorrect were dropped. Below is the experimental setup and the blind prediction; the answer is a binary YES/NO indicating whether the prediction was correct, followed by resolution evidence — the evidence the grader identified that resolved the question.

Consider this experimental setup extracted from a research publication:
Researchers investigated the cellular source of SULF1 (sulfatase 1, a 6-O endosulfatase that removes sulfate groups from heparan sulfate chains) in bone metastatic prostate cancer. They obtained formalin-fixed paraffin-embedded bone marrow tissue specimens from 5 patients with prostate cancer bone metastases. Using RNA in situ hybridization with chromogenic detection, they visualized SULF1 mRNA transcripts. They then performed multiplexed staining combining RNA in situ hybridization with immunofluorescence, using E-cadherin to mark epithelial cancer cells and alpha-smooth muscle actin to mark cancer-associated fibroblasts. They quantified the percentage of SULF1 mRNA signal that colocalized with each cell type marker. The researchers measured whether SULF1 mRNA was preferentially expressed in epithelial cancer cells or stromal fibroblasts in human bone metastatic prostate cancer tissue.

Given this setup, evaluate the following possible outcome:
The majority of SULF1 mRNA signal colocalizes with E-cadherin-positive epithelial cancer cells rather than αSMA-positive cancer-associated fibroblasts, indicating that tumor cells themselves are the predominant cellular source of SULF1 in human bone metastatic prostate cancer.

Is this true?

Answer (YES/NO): NO